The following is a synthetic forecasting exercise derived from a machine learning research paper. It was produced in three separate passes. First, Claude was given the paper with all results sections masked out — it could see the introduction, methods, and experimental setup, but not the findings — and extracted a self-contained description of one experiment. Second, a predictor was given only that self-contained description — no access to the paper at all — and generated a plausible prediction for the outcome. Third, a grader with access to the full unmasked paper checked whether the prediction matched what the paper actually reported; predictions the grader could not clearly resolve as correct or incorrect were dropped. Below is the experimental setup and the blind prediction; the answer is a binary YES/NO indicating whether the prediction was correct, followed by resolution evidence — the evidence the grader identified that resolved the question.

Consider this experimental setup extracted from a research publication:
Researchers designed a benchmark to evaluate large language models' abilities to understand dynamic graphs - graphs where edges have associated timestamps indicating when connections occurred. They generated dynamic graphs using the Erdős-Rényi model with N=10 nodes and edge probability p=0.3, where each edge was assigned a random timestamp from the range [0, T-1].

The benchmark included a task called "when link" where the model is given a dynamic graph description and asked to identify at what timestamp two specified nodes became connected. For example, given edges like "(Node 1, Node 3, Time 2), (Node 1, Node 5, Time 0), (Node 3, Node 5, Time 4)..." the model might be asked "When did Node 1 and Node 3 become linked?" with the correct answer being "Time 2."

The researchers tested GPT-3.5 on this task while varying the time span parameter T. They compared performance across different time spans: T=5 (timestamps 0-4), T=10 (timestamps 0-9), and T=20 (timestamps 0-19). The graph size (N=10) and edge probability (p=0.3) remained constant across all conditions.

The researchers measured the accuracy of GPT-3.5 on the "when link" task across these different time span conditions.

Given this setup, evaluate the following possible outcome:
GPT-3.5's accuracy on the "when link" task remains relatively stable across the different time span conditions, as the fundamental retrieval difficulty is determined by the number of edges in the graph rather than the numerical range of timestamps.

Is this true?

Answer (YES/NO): YES